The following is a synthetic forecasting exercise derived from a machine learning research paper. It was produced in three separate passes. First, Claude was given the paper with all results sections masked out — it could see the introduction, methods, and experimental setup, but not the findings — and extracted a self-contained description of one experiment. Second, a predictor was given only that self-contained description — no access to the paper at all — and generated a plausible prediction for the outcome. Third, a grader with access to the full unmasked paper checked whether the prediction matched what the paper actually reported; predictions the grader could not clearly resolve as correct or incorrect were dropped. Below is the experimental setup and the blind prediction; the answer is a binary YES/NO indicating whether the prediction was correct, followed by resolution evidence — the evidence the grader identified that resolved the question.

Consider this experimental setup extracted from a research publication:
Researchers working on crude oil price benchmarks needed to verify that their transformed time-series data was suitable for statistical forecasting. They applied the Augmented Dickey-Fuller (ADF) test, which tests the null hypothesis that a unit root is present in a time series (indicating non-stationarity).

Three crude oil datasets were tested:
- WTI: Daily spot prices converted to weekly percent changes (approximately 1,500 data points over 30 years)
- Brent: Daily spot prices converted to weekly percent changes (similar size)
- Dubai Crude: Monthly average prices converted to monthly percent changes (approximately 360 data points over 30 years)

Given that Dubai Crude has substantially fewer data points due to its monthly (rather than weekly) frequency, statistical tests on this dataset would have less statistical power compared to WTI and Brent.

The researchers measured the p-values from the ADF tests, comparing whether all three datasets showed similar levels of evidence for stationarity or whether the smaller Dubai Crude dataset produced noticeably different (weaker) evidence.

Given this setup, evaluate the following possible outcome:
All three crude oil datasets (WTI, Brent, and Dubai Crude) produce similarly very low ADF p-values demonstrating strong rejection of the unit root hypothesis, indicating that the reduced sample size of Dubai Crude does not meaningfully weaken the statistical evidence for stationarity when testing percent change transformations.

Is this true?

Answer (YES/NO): YES